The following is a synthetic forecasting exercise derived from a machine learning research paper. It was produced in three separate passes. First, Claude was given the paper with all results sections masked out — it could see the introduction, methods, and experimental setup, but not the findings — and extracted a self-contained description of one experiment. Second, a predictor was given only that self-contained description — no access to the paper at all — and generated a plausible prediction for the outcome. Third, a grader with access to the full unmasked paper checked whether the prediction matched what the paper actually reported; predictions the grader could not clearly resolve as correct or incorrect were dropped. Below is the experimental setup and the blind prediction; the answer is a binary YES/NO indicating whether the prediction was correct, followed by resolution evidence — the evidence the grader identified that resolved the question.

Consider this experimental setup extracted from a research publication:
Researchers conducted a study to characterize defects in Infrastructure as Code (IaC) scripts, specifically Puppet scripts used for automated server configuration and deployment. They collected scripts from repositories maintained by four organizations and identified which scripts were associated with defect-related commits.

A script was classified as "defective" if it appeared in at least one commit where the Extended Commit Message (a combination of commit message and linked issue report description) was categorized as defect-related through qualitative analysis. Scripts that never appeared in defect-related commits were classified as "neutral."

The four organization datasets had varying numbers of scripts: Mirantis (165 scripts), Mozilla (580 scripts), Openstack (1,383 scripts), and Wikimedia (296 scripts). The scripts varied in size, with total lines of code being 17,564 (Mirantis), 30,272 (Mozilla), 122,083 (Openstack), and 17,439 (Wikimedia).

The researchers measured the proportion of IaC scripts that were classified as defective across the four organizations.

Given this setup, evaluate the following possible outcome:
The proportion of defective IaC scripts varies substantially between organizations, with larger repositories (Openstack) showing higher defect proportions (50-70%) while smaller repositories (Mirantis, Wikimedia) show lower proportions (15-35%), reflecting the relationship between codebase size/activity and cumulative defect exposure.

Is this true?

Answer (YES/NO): NO